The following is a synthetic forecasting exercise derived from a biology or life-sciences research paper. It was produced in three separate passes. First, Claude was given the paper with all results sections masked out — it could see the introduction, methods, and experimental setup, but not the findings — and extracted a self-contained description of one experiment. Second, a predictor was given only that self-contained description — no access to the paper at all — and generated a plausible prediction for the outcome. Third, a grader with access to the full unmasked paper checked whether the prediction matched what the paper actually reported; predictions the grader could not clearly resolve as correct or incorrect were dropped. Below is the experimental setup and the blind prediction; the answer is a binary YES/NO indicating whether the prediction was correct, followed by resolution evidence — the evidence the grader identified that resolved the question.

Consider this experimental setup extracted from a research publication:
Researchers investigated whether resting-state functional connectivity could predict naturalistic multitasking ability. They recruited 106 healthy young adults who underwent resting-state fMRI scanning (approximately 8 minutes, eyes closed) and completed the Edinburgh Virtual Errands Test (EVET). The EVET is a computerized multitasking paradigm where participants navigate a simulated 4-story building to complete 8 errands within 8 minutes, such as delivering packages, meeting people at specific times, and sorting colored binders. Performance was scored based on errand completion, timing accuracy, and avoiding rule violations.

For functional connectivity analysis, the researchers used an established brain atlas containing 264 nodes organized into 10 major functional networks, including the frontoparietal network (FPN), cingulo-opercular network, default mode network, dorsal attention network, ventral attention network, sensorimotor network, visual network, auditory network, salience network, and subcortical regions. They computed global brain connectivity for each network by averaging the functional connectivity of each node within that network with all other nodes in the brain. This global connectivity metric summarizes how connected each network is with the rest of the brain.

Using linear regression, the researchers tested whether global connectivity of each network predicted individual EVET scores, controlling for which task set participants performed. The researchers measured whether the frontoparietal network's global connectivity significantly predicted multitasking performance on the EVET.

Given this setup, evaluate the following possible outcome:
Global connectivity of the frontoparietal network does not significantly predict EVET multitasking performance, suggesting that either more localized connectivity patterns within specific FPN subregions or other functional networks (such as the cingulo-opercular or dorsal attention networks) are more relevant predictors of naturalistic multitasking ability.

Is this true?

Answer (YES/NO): YES